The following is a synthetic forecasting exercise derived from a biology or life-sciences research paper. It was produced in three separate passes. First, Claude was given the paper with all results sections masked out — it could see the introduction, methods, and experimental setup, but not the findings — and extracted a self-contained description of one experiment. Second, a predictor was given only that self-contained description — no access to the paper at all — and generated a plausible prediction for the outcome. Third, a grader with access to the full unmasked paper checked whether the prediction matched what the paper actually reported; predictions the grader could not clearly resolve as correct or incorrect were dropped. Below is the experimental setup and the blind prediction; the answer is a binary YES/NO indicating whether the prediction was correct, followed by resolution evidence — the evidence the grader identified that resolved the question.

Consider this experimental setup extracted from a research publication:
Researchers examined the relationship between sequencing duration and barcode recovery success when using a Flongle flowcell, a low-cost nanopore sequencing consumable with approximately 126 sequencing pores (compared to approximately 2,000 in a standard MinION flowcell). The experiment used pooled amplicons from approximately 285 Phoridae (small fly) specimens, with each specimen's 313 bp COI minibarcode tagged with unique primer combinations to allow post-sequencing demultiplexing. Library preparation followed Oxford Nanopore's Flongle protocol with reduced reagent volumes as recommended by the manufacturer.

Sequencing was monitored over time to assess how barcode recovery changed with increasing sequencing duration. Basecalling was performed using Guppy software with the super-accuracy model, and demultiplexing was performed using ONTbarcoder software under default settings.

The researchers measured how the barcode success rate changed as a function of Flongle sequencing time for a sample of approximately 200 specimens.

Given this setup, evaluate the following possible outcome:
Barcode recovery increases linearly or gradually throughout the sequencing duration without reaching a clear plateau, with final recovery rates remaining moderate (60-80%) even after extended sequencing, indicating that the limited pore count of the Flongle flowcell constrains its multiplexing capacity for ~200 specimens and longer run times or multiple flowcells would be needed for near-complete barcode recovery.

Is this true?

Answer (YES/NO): NO